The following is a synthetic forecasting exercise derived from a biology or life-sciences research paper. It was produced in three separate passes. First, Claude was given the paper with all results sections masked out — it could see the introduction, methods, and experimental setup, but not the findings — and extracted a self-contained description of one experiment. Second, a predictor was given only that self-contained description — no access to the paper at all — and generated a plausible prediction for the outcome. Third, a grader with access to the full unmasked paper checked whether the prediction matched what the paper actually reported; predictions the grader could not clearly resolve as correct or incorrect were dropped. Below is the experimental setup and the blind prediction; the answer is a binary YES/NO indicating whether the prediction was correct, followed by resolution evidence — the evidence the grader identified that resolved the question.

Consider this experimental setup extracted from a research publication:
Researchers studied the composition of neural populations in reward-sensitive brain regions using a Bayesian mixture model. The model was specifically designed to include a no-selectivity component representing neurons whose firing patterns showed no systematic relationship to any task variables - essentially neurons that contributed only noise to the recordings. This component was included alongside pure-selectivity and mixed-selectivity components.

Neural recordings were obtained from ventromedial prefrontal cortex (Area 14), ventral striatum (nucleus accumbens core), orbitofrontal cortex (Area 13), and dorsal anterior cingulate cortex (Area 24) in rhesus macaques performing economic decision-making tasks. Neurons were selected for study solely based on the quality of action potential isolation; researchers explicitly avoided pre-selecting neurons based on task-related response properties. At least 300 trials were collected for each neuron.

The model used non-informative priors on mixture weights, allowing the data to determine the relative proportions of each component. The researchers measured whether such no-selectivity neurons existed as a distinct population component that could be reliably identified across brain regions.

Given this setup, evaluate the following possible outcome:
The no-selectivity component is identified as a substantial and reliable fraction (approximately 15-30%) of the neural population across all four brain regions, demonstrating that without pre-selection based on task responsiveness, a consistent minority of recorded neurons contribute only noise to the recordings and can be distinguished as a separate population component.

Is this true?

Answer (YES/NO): NO